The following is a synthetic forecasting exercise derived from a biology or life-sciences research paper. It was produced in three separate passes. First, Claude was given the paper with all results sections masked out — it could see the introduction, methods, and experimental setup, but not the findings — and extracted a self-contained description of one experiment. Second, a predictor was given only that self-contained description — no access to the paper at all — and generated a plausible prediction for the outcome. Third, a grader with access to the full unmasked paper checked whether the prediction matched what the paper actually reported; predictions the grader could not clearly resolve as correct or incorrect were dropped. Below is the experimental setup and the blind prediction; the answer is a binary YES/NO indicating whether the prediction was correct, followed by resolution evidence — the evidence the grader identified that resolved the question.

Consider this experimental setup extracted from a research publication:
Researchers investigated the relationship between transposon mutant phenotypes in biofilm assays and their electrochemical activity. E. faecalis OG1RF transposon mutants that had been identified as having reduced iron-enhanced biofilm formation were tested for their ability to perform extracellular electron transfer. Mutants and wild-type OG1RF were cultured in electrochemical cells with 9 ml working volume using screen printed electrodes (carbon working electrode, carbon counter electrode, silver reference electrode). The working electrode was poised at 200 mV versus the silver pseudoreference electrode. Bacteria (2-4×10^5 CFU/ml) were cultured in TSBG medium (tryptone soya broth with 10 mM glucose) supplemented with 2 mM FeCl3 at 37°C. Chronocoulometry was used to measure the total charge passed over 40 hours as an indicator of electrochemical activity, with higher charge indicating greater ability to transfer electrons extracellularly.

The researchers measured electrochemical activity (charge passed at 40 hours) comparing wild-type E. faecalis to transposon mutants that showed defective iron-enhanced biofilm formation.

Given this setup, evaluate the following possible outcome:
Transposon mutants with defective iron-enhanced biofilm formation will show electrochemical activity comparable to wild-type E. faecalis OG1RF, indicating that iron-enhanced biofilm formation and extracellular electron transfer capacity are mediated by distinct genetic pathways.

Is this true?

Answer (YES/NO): NO